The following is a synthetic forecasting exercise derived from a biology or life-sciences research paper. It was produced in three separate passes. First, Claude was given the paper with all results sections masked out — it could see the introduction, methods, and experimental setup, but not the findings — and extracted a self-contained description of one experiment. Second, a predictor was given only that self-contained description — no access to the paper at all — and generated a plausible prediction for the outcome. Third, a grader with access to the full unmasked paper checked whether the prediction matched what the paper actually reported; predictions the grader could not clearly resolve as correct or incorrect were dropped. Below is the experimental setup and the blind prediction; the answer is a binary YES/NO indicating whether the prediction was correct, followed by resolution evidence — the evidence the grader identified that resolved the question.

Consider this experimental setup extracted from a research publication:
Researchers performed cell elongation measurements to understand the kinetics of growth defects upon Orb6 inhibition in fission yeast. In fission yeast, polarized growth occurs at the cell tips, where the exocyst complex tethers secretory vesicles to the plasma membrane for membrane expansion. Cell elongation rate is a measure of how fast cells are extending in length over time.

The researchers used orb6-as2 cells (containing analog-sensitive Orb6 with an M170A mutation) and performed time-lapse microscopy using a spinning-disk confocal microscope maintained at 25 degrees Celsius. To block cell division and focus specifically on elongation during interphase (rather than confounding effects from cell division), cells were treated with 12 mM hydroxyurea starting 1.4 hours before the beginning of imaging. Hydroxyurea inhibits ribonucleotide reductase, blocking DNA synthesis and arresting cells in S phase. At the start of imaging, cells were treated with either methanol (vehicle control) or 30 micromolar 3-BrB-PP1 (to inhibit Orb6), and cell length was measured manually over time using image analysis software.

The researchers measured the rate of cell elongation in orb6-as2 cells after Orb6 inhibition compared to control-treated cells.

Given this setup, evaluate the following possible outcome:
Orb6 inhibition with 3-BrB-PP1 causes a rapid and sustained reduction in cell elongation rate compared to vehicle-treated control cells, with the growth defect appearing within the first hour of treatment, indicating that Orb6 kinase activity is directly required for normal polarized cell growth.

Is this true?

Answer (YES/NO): YES